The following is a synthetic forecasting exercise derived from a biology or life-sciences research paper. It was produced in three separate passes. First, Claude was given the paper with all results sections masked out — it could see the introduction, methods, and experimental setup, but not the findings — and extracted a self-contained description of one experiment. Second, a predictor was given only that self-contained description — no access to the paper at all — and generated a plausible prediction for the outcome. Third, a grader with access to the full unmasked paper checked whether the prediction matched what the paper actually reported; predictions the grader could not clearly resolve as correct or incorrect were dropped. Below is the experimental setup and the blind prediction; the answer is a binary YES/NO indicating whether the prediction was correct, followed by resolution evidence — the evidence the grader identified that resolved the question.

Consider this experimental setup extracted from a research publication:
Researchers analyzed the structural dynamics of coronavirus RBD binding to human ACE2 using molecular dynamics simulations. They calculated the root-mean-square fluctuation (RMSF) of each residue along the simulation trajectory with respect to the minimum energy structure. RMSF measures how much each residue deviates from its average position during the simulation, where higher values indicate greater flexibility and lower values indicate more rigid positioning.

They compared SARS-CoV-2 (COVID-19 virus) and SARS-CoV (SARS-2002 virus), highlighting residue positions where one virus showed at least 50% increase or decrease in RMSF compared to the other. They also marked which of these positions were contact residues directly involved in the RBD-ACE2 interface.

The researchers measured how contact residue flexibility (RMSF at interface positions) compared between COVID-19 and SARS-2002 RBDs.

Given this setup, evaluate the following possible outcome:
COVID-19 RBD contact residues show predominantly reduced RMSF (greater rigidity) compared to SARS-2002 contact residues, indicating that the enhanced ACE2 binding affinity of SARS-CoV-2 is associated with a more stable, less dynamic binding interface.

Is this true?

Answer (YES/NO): NO